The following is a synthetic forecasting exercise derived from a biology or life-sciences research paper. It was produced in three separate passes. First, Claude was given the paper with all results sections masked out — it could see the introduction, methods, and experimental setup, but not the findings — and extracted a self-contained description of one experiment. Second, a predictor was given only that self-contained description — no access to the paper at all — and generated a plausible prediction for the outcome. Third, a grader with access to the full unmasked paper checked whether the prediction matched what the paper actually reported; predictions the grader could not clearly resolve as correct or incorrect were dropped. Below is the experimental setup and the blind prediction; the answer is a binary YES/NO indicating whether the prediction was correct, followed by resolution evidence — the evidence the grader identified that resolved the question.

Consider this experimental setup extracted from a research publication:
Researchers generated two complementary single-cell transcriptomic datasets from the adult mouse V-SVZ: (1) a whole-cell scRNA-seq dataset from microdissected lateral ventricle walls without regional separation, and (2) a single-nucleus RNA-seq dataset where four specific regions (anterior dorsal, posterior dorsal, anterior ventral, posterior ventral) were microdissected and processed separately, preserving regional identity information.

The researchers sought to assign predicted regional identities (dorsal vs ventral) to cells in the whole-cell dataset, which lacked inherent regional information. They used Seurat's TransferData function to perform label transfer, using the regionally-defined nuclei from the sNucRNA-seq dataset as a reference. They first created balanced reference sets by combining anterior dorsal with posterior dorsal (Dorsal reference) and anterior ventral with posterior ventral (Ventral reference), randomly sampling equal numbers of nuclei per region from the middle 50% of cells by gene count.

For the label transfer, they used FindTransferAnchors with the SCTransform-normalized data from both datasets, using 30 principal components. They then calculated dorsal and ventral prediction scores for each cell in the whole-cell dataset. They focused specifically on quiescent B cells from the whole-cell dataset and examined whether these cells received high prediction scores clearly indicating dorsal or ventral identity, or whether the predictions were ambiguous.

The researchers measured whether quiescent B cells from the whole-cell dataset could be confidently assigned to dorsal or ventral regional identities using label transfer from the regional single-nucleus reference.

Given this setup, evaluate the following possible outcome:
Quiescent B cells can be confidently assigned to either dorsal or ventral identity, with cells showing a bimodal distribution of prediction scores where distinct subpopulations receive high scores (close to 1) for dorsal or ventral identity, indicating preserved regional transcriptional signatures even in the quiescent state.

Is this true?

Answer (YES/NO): YES